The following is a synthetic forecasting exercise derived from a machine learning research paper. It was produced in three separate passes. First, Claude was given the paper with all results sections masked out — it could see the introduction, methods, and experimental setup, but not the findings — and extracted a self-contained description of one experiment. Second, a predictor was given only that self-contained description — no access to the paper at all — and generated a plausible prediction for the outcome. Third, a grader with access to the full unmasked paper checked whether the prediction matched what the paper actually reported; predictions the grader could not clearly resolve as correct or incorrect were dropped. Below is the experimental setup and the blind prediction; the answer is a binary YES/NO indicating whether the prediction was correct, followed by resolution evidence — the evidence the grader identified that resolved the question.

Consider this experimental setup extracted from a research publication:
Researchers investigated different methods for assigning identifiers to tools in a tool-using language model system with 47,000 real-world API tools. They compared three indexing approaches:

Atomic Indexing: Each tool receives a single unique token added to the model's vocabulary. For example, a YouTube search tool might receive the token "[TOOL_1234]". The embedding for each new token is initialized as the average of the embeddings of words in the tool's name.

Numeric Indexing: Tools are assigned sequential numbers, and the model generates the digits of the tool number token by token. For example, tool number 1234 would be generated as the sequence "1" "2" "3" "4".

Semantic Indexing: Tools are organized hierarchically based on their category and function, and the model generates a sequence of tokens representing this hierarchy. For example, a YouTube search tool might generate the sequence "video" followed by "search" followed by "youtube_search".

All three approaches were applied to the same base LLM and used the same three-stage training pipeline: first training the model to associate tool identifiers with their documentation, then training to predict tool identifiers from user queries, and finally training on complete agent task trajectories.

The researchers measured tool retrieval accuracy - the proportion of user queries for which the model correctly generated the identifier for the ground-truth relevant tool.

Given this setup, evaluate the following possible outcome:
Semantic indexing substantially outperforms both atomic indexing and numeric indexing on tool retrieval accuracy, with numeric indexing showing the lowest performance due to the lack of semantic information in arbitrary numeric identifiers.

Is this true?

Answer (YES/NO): NO